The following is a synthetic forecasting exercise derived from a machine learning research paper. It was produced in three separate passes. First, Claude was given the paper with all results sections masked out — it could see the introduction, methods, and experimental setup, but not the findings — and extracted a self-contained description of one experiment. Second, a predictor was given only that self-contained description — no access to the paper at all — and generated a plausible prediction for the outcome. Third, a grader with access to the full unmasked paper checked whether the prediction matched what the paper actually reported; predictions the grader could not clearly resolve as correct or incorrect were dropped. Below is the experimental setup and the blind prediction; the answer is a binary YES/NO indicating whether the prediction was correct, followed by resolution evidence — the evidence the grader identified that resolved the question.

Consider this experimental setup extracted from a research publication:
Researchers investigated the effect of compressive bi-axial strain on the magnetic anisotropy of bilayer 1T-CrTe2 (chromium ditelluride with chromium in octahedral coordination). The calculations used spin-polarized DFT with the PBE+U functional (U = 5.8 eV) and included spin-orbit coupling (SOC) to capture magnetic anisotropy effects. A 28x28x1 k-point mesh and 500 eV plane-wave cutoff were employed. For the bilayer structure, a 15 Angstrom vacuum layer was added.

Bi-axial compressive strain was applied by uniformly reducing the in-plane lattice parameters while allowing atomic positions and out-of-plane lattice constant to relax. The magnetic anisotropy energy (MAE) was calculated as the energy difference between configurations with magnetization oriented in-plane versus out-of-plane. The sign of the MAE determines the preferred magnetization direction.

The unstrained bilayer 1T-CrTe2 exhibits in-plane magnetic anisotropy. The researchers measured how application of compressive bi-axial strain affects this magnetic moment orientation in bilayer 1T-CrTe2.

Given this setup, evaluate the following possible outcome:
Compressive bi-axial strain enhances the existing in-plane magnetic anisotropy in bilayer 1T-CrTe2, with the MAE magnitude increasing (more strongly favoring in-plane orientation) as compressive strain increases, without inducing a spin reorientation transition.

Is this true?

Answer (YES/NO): NO